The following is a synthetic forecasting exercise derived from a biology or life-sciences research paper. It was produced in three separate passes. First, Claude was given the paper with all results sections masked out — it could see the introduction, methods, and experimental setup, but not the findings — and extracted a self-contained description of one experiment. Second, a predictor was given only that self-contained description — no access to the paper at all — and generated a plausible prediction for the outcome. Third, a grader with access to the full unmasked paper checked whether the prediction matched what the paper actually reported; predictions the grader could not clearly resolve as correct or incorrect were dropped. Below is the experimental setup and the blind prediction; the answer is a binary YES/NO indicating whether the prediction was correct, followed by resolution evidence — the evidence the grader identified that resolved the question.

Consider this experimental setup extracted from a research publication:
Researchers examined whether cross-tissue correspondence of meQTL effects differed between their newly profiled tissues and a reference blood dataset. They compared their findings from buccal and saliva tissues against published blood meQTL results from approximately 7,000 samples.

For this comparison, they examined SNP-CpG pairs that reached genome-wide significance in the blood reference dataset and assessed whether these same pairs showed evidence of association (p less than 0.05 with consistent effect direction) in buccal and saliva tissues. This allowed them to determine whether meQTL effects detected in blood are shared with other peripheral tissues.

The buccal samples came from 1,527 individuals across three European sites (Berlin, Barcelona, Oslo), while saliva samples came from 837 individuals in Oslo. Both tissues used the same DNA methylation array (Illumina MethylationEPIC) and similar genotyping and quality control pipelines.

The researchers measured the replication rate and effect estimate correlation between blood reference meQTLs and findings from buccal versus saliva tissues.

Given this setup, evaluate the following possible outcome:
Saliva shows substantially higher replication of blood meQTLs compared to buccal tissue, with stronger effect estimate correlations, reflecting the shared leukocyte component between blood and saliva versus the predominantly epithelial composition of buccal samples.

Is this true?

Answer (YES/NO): YES